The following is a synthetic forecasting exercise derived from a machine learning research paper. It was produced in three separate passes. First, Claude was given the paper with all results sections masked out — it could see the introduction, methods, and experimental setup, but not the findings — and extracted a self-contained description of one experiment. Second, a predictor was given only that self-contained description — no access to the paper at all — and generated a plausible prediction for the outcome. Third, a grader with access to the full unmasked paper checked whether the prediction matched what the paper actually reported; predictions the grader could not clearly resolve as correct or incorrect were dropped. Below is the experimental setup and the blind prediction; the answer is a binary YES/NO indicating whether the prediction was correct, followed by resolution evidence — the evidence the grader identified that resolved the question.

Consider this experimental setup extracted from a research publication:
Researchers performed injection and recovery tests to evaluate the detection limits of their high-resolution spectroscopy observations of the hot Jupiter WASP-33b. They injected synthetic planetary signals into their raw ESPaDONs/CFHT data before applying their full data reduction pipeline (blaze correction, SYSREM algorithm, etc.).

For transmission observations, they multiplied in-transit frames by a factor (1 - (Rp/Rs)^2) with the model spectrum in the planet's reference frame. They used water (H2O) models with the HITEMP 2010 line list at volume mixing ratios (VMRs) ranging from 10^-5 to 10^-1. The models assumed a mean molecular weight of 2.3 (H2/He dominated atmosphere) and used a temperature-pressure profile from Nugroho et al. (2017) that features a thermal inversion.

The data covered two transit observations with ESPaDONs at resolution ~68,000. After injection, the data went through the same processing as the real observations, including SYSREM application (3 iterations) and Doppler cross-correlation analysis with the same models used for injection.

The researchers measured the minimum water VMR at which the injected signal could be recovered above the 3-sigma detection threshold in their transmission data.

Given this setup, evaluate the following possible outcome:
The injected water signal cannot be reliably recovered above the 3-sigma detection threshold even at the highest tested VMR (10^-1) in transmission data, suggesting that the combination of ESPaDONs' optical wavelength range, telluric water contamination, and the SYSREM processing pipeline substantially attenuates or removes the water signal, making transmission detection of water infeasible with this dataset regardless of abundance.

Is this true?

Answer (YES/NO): YES